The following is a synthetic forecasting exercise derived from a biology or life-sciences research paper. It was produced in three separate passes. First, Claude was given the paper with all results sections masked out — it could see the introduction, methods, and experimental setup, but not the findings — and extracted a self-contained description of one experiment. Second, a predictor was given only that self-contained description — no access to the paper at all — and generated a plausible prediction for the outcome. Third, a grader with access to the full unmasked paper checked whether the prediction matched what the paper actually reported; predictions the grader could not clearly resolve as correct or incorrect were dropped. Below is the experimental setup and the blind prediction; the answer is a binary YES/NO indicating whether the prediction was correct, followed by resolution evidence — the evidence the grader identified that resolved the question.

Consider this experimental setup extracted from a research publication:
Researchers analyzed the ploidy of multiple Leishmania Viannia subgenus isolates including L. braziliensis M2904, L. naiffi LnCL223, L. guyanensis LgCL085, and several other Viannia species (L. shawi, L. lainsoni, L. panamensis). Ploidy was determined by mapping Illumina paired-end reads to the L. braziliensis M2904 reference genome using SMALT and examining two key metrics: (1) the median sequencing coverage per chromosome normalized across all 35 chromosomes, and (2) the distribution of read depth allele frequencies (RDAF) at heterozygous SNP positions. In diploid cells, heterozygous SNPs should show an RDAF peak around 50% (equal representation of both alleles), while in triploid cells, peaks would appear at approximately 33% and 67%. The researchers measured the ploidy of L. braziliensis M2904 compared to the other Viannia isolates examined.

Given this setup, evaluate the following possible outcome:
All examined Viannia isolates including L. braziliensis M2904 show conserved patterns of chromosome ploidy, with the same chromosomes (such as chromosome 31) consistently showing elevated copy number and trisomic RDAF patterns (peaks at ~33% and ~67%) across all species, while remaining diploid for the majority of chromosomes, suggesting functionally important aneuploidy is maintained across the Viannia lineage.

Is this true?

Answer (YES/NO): NO